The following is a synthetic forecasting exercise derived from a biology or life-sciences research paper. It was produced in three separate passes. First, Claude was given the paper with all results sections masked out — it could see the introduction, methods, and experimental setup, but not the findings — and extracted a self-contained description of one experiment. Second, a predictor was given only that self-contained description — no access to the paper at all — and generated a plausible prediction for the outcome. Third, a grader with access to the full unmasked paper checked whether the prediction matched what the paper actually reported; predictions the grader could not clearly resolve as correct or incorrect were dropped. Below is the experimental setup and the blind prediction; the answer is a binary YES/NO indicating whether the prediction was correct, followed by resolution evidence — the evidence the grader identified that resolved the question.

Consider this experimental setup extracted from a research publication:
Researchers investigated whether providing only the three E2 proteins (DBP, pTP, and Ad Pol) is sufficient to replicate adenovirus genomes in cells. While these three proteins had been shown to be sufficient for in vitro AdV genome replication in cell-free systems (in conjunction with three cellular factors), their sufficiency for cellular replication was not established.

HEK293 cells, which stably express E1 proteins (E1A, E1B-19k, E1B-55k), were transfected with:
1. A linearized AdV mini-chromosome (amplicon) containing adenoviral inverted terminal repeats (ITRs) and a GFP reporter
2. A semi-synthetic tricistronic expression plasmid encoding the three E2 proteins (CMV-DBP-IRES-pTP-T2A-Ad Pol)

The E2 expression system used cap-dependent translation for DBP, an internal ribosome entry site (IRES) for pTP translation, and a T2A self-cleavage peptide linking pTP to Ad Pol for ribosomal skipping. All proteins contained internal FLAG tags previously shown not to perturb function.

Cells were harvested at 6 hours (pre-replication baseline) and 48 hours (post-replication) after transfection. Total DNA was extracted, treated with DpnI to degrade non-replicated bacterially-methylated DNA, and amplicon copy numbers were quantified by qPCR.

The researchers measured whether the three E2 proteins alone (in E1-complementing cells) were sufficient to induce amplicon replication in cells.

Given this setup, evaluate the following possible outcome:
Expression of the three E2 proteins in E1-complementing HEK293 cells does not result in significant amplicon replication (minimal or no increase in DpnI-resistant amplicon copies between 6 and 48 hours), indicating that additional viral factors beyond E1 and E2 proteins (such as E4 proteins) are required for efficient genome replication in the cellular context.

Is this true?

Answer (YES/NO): YES